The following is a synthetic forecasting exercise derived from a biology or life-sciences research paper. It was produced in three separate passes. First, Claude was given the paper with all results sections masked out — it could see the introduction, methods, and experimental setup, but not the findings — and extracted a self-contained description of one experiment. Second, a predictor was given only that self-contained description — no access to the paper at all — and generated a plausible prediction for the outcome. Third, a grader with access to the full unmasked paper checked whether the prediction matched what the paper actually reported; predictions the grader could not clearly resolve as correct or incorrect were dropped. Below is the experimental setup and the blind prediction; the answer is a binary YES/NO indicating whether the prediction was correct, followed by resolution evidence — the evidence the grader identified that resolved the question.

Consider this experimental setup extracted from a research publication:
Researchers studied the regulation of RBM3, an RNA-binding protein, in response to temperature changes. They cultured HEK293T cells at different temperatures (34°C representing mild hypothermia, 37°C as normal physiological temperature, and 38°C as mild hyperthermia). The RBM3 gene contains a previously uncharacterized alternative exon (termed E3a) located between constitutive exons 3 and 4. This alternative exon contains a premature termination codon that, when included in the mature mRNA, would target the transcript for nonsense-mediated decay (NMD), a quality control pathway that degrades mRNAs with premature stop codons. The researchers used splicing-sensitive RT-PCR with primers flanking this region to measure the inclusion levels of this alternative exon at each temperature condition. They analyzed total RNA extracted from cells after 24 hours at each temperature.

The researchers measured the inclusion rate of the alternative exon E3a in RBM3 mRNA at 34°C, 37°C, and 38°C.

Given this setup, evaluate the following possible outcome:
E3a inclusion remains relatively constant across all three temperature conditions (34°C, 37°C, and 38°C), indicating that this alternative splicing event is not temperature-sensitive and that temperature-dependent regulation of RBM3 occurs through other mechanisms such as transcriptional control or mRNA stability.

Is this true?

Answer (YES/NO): NO